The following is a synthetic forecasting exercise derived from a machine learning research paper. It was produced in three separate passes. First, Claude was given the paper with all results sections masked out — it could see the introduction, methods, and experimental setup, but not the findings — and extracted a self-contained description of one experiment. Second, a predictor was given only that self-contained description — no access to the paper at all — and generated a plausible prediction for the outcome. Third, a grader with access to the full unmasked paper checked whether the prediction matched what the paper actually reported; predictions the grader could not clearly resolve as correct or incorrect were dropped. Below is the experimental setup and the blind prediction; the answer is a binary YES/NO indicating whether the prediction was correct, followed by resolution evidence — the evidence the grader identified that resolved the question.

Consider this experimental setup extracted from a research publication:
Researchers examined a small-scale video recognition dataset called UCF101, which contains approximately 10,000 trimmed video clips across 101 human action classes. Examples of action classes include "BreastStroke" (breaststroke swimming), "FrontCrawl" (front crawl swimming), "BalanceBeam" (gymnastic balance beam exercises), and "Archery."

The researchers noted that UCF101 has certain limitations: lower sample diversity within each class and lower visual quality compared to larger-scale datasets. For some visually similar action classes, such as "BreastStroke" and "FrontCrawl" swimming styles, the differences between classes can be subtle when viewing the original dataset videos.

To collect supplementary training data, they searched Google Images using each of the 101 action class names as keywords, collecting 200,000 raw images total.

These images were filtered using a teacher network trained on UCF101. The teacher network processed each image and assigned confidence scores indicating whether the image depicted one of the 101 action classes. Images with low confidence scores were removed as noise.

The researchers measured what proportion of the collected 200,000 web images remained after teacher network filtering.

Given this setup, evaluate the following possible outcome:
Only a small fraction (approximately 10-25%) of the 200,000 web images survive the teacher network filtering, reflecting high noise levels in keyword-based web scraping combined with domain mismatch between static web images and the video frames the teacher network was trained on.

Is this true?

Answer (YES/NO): NO